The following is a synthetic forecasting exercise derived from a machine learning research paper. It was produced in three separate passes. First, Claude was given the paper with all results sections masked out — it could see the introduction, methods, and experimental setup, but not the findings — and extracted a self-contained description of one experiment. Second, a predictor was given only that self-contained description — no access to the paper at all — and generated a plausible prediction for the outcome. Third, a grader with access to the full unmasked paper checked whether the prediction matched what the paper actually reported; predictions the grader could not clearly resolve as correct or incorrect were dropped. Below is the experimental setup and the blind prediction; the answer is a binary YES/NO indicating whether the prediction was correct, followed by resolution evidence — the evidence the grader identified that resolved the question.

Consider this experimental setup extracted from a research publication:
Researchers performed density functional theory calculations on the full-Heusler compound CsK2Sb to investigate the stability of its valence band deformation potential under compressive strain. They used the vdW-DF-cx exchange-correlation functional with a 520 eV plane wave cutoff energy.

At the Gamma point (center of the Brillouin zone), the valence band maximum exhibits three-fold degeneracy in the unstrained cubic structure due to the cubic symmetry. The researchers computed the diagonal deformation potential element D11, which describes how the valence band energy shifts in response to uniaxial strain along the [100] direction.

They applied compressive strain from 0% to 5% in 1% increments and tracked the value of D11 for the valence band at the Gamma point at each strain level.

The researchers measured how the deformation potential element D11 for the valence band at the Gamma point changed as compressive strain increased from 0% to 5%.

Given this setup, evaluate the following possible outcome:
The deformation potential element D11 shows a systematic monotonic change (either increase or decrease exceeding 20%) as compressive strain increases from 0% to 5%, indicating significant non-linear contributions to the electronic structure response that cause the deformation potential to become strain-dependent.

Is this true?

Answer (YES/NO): NO